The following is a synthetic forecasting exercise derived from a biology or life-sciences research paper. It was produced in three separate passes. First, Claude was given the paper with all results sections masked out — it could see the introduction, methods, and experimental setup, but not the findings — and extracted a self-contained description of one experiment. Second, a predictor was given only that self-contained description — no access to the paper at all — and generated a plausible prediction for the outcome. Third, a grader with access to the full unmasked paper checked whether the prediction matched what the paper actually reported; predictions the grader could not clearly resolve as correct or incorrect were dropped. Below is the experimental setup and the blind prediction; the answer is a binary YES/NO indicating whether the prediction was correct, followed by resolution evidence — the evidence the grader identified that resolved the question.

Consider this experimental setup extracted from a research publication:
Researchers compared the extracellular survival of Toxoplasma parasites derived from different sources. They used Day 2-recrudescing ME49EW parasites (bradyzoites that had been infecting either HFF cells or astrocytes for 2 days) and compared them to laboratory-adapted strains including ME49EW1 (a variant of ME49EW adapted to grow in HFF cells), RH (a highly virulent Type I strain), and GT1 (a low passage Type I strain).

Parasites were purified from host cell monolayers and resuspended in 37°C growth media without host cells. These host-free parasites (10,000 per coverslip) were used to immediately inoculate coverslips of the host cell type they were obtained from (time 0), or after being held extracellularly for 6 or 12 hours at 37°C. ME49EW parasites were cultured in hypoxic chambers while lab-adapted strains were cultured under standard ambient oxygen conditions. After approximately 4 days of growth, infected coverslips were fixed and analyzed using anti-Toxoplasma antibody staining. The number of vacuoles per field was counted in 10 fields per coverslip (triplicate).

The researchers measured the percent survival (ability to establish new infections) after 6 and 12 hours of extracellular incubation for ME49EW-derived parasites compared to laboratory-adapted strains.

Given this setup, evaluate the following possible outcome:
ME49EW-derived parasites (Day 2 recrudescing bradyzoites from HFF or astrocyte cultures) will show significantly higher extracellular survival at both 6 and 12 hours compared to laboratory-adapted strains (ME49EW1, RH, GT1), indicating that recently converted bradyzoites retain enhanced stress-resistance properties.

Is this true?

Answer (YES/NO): NO